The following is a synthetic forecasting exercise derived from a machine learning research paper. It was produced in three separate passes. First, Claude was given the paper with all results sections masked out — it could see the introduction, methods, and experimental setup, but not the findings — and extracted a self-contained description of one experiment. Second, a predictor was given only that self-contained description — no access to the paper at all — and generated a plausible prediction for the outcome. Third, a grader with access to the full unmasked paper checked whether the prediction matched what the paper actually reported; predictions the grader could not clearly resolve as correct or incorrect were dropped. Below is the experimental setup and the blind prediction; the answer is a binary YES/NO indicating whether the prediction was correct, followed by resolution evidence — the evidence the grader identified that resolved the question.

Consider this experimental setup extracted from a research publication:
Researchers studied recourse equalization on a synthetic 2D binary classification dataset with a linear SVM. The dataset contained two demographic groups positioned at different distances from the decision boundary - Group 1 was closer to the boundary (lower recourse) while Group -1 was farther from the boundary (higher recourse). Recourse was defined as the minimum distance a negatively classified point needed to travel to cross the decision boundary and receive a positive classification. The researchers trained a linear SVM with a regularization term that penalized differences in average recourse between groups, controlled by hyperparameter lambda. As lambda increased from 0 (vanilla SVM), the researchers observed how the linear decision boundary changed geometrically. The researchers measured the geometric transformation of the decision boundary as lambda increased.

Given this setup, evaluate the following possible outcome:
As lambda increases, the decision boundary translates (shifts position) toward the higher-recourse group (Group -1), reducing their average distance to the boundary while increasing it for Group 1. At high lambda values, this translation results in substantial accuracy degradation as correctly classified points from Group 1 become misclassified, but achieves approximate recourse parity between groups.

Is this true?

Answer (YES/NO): NO